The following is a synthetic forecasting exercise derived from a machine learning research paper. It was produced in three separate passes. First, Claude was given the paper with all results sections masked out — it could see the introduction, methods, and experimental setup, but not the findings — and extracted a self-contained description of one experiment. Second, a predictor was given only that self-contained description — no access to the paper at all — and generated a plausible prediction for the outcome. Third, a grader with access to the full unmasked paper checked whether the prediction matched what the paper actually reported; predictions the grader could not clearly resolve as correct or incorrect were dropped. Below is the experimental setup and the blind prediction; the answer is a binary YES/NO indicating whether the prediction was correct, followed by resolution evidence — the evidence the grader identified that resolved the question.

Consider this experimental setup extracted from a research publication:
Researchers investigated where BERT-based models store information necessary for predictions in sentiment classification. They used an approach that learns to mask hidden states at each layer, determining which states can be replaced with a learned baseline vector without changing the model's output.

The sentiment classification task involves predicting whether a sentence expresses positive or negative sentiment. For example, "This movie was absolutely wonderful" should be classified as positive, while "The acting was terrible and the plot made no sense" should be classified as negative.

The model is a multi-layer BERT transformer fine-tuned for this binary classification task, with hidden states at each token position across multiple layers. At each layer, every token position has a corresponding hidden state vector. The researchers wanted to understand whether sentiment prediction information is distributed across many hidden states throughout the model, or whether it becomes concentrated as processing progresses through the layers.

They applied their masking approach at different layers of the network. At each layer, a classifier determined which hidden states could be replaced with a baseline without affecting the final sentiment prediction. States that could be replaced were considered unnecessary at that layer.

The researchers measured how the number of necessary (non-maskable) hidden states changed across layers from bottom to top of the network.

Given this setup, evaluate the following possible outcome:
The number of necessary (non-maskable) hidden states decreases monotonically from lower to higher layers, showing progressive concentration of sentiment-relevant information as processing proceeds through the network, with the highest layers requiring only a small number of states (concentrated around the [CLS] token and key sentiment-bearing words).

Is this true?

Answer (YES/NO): NO